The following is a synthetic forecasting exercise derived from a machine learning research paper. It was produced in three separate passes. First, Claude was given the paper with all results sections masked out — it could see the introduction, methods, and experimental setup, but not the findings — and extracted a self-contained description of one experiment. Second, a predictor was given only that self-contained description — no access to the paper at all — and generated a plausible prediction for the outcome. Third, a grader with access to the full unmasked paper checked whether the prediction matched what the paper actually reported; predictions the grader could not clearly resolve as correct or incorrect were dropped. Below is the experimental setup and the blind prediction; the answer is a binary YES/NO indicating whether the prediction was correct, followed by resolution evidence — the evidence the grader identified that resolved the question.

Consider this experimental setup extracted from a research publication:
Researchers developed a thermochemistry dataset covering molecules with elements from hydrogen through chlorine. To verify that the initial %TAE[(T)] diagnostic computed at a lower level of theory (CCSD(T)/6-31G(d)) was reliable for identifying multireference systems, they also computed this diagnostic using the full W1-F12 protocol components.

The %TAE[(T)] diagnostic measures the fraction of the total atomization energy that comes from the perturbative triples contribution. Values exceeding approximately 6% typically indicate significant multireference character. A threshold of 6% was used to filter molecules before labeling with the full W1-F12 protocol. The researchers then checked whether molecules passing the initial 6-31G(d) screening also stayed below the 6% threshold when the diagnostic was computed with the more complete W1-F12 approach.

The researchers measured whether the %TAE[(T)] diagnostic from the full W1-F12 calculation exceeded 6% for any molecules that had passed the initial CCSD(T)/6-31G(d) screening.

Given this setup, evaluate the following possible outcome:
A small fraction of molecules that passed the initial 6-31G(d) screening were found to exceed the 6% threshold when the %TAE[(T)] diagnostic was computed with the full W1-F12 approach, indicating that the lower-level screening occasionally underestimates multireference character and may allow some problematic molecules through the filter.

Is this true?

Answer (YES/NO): YES